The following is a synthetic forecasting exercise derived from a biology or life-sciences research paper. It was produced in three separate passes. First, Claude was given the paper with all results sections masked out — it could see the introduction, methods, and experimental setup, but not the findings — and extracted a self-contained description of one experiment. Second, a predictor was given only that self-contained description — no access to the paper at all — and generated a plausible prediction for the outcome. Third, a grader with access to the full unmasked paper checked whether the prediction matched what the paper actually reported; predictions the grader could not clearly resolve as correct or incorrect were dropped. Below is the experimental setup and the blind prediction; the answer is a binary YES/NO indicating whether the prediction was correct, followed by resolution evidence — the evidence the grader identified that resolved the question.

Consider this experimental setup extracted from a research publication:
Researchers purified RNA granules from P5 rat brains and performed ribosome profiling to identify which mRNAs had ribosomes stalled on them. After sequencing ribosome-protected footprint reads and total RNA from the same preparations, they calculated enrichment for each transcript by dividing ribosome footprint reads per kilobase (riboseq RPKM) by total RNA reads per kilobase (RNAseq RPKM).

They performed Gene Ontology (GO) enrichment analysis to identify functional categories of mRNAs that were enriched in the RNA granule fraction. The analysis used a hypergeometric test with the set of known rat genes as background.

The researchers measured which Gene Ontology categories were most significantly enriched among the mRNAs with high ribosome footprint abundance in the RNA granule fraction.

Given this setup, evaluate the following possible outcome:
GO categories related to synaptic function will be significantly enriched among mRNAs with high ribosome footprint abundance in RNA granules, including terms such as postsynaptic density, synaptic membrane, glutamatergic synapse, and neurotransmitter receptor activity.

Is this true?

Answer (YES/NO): NO